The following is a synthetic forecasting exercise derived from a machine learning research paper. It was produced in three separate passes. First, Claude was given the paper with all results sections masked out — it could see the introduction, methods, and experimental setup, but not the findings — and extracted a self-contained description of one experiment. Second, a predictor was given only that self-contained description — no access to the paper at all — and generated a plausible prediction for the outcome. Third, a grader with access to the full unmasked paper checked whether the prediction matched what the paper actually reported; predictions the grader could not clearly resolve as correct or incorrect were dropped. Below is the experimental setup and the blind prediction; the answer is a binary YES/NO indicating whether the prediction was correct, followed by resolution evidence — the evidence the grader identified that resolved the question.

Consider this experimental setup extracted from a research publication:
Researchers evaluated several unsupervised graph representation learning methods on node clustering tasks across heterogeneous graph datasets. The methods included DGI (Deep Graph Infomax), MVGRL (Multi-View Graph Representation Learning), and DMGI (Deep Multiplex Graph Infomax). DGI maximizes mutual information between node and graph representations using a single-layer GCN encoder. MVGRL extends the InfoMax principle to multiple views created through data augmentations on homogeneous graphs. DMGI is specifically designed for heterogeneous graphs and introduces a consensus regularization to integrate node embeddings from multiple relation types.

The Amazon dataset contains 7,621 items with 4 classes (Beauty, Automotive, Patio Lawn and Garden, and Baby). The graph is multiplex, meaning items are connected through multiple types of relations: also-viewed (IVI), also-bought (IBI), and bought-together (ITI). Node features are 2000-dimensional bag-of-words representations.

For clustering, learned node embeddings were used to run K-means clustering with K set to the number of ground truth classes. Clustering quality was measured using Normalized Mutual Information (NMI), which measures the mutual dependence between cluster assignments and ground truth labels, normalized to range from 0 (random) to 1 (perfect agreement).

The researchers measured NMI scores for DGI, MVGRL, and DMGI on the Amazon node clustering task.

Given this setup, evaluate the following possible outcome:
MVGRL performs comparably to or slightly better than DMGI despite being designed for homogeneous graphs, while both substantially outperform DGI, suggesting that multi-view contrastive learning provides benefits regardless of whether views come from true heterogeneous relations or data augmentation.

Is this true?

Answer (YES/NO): NO